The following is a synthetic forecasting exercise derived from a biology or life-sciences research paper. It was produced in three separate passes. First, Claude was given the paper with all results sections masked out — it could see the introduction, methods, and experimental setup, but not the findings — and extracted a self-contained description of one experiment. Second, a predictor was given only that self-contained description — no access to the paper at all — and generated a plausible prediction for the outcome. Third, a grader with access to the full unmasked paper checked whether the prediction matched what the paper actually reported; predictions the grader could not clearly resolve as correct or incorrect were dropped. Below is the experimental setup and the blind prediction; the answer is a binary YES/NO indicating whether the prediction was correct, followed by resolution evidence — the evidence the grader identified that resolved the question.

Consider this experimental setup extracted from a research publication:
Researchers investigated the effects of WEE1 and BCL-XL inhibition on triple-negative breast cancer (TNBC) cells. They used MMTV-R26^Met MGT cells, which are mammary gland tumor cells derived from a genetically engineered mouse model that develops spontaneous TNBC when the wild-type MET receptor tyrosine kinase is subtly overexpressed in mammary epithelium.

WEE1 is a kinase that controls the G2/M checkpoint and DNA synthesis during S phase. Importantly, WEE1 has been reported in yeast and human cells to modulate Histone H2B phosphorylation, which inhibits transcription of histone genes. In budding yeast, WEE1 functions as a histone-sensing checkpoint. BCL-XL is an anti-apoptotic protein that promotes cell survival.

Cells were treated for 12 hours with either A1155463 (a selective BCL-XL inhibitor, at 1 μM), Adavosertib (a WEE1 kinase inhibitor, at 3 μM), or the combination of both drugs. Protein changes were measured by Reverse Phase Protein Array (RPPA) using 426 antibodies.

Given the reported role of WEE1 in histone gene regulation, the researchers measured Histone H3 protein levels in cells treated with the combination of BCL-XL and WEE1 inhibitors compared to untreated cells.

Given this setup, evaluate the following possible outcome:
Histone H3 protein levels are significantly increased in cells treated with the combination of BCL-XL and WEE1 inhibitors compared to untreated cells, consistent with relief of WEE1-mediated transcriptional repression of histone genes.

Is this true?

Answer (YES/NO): YES